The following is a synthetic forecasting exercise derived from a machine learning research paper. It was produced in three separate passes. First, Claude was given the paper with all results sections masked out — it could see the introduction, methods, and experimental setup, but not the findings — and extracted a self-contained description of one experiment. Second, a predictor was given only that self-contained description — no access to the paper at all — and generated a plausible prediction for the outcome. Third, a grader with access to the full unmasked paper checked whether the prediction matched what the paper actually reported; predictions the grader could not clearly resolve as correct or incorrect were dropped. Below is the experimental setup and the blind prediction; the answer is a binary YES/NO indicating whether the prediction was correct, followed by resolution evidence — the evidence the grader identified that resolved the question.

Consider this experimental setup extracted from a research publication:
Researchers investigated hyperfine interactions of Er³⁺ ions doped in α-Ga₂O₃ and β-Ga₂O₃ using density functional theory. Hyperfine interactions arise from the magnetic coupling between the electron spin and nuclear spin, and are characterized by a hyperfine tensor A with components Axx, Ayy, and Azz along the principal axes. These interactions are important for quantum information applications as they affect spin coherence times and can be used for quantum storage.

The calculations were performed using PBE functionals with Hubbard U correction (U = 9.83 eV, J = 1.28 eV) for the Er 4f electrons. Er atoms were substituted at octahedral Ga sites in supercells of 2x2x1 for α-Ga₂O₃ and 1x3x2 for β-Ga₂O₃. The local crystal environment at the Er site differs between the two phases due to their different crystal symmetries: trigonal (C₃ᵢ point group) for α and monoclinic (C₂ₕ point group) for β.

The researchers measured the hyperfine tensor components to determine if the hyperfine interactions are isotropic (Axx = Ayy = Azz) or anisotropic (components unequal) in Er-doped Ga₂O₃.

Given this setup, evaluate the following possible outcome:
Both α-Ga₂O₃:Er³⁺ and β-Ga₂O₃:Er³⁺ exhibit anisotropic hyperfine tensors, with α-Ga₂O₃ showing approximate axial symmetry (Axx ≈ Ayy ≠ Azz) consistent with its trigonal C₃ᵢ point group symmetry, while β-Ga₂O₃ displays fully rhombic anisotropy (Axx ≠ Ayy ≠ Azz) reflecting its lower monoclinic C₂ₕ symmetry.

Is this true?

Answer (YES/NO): NO